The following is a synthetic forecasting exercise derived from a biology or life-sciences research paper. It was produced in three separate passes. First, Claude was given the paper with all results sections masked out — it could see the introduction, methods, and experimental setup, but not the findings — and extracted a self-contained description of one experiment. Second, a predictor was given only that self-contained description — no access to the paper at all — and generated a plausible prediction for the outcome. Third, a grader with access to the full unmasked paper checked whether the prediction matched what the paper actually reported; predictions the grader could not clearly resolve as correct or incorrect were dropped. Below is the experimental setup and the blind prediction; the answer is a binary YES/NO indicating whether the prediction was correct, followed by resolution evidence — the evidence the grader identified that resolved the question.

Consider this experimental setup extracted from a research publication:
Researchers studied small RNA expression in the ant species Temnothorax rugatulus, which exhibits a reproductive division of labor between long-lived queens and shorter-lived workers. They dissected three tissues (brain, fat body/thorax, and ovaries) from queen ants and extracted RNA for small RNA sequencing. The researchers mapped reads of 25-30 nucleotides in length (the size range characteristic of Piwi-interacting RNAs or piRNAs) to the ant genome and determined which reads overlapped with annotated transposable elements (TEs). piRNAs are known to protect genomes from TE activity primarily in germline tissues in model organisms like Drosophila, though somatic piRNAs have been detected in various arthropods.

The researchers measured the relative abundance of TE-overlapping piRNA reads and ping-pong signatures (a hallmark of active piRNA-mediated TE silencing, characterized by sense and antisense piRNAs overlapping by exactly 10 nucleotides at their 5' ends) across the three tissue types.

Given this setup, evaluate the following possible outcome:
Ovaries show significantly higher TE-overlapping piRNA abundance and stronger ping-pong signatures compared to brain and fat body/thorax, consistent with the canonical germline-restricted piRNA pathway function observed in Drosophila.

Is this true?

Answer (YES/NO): YES